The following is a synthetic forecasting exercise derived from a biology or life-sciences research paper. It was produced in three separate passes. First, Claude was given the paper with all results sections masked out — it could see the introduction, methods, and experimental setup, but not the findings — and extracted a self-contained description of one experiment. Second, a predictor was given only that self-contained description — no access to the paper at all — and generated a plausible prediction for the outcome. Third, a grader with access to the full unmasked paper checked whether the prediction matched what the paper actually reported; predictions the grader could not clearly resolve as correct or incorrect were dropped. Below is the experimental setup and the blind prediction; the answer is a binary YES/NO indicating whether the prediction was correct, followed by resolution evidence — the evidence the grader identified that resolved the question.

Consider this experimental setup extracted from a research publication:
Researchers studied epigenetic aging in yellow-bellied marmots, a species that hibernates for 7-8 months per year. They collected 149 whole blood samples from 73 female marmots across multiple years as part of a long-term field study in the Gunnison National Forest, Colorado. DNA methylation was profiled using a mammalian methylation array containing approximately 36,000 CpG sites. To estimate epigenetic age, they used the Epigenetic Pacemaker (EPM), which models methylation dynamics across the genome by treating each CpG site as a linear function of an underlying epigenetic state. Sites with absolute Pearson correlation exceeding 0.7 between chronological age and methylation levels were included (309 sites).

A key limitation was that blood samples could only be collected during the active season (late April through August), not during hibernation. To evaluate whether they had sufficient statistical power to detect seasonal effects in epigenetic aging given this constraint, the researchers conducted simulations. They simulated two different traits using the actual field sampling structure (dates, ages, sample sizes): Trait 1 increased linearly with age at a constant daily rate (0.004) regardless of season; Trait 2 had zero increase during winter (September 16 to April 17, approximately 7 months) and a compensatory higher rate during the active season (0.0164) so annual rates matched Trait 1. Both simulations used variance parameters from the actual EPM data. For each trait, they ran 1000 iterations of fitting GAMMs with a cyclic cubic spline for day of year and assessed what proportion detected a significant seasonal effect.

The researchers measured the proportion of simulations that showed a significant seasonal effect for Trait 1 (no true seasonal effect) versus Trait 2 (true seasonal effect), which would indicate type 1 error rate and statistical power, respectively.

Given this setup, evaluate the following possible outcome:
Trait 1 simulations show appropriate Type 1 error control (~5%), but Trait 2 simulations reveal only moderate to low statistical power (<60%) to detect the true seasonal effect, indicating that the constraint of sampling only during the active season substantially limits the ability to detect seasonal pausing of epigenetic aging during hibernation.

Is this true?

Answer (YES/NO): NO